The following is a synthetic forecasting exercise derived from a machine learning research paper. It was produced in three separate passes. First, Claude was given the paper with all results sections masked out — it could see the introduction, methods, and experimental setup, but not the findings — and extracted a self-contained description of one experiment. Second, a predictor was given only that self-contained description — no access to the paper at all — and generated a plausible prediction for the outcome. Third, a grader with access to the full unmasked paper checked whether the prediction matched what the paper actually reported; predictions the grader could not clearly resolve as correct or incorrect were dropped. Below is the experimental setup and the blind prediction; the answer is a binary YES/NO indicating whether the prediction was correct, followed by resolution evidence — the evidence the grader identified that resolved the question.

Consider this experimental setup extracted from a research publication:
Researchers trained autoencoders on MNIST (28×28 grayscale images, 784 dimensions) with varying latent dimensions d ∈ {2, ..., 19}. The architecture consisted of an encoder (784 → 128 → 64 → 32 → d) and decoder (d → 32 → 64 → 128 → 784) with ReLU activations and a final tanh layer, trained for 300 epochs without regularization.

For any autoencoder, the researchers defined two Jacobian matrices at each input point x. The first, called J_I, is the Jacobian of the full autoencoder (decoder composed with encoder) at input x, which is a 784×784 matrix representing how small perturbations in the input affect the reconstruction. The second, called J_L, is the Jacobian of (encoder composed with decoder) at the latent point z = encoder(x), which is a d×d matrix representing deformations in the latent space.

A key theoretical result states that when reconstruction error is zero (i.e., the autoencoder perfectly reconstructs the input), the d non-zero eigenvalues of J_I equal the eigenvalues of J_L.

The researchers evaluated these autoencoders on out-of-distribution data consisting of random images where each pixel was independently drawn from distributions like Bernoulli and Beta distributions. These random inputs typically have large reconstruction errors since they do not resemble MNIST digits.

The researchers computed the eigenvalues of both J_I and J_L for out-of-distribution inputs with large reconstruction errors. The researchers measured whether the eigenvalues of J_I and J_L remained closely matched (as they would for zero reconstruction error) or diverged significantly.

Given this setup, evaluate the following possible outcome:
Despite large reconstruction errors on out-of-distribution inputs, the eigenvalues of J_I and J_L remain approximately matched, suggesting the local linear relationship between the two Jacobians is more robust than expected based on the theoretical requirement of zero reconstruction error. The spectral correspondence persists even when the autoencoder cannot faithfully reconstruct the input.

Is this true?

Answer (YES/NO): NO